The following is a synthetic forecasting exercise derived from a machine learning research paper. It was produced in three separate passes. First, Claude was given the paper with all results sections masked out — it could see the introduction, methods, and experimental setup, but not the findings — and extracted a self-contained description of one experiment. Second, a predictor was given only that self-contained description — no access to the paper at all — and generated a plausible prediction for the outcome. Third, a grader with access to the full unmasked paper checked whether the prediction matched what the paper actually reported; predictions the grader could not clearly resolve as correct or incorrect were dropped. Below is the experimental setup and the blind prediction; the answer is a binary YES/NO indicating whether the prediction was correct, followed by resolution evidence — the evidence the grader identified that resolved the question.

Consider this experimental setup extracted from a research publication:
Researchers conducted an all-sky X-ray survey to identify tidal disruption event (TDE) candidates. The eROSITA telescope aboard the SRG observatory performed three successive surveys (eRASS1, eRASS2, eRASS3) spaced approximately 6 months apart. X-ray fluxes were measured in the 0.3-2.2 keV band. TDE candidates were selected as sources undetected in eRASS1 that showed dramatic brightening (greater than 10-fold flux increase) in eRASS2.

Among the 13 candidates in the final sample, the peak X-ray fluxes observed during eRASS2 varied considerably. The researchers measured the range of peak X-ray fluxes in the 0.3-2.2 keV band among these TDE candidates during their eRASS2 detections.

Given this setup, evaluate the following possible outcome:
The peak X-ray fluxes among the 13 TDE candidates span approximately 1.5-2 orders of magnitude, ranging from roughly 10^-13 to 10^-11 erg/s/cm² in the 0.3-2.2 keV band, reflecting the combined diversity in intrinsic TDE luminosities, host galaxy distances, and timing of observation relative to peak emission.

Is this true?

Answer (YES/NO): NO